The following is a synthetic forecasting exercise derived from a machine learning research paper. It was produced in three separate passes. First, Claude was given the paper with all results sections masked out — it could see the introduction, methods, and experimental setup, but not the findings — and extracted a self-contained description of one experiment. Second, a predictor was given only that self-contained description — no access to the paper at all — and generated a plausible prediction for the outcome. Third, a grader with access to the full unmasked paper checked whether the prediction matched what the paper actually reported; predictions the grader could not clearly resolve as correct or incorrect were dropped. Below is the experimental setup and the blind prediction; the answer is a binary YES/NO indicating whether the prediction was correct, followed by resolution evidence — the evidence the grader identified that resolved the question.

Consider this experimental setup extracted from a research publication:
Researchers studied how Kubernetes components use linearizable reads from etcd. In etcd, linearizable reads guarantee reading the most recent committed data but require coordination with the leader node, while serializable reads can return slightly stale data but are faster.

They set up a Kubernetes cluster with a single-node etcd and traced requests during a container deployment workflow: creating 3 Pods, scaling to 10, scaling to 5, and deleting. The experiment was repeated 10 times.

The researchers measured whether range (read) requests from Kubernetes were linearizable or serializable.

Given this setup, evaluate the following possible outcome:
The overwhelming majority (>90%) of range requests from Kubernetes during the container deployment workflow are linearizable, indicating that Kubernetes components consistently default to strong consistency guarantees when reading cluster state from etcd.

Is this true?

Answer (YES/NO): YES